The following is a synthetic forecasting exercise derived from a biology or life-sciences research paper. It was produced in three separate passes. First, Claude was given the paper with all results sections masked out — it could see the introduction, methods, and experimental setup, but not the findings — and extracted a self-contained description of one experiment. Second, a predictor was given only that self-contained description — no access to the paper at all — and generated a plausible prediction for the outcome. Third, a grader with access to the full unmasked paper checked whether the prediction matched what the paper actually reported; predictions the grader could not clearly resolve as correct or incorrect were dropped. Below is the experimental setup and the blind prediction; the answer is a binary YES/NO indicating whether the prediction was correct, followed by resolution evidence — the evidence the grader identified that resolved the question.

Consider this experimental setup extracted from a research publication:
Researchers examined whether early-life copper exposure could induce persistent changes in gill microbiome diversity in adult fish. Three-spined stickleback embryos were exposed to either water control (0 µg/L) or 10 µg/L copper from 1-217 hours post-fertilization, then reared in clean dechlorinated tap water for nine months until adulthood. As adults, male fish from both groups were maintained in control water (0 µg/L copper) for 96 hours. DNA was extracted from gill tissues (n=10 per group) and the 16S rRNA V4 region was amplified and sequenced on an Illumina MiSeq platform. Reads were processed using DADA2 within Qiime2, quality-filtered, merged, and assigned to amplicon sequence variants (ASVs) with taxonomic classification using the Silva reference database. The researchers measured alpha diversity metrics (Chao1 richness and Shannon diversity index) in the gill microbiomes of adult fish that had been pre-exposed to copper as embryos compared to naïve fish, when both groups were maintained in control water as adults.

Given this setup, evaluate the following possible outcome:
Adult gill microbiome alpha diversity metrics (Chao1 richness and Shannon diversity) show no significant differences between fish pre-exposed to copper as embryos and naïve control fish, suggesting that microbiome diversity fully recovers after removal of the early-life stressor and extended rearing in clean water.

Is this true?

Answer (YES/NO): YES